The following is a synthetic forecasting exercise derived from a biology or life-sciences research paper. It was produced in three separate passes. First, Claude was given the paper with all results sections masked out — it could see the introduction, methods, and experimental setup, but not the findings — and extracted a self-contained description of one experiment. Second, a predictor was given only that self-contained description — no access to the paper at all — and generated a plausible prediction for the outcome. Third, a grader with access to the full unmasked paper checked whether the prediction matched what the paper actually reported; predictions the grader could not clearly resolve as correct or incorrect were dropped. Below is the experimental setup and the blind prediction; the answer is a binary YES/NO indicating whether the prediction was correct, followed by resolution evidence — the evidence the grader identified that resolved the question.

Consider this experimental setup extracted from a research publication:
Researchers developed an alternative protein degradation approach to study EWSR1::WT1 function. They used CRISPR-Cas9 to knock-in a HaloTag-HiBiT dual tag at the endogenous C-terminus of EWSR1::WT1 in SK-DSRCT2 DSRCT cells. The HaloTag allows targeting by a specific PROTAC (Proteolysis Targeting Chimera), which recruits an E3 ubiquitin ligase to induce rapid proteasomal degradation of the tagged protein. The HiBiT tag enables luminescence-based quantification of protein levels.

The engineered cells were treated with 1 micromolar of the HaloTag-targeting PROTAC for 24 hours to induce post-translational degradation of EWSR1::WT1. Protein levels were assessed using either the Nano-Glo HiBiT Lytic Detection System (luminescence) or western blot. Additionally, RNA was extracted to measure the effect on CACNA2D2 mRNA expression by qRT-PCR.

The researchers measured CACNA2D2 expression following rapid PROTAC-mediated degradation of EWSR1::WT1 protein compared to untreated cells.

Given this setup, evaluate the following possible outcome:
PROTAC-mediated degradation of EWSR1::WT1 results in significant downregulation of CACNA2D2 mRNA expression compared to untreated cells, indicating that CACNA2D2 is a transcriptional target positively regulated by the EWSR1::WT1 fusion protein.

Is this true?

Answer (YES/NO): YES